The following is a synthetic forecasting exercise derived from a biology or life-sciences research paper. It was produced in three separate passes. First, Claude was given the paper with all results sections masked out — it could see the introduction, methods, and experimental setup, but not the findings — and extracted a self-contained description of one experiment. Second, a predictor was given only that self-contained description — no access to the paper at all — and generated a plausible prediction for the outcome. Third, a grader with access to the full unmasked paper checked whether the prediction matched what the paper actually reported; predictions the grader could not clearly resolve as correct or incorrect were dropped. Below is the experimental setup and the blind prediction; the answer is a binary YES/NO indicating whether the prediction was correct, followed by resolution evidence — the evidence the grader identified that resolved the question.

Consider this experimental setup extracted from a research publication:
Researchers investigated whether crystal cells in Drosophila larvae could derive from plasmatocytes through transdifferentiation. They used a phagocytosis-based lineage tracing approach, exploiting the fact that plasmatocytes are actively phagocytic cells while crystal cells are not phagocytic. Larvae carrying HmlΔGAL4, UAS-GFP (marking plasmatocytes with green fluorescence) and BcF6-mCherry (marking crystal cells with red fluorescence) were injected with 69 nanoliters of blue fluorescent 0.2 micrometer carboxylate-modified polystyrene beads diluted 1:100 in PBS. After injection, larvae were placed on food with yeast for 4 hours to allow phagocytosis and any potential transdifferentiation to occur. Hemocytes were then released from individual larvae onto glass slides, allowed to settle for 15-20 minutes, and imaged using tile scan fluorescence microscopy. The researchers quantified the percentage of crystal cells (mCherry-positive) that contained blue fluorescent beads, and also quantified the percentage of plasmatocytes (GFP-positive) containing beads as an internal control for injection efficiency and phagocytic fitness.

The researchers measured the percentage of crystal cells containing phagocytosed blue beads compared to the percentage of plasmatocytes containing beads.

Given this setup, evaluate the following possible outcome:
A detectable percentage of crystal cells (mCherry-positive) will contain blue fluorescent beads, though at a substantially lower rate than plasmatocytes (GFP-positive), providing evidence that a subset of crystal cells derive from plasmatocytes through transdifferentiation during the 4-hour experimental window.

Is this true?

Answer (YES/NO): YES